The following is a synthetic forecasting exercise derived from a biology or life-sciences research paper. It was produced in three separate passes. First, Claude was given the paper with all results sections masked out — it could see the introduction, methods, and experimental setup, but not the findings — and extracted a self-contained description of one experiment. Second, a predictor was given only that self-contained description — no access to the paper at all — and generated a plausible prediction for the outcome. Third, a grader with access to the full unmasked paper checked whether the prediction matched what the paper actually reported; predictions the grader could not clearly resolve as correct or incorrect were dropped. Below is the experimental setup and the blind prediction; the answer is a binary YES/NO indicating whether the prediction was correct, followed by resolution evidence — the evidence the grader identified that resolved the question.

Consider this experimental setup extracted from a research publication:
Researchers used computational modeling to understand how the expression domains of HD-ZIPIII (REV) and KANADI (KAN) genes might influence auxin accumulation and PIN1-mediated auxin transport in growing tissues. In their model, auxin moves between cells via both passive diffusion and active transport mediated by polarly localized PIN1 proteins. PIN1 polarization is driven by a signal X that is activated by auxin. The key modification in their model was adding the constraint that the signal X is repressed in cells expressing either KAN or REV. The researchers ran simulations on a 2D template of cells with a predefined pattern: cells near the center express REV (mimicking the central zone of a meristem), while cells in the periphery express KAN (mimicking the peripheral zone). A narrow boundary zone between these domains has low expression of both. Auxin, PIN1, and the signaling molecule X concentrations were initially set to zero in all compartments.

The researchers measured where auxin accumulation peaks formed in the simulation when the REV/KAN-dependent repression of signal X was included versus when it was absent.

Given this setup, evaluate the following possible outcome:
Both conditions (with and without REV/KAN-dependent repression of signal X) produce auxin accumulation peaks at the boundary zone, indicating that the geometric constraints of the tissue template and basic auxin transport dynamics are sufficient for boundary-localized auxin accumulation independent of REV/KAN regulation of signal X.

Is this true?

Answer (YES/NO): NO